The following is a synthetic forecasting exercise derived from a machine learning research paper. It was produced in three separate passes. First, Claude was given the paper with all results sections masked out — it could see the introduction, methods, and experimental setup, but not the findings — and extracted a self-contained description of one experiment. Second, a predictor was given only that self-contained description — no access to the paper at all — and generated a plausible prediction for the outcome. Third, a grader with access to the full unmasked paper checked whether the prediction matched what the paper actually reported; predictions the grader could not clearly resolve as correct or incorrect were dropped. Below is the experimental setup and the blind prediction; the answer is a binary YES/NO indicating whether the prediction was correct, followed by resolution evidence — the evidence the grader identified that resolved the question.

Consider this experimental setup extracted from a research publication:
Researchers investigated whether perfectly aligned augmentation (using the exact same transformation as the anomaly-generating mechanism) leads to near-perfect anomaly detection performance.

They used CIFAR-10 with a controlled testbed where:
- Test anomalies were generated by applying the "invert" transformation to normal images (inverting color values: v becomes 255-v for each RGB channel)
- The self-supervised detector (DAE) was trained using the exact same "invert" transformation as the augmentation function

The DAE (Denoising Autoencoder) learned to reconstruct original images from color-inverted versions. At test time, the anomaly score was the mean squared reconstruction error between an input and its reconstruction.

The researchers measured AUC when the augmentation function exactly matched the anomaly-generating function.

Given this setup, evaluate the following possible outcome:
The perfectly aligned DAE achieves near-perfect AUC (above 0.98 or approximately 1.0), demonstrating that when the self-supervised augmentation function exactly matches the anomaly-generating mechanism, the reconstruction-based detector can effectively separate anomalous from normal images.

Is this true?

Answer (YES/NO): NO